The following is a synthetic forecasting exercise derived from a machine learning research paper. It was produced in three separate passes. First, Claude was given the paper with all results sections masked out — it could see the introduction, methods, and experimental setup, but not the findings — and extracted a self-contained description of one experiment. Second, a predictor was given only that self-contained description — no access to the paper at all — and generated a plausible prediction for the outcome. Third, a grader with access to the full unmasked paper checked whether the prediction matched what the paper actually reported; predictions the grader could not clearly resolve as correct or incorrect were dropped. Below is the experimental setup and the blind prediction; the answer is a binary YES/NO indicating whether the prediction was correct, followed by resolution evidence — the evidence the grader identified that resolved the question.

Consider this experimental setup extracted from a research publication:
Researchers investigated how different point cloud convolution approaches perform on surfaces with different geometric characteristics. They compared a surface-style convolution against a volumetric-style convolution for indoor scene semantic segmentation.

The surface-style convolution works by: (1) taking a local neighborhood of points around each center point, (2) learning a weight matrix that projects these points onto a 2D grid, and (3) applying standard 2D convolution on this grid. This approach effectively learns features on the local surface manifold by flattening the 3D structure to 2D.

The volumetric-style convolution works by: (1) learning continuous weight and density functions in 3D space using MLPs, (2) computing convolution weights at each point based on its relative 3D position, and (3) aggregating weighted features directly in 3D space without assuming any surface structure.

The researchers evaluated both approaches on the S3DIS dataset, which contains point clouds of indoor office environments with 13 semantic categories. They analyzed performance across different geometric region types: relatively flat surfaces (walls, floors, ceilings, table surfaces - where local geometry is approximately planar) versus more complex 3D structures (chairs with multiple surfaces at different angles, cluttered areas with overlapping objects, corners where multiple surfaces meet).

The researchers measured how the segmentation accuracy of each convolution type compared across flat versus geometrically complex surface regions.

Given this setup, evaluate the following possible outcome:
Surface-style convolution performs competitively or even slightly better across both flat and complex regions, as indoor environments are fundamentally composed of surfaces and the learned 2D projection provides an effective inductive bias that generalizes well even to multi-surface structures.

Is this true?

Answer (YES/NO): NO